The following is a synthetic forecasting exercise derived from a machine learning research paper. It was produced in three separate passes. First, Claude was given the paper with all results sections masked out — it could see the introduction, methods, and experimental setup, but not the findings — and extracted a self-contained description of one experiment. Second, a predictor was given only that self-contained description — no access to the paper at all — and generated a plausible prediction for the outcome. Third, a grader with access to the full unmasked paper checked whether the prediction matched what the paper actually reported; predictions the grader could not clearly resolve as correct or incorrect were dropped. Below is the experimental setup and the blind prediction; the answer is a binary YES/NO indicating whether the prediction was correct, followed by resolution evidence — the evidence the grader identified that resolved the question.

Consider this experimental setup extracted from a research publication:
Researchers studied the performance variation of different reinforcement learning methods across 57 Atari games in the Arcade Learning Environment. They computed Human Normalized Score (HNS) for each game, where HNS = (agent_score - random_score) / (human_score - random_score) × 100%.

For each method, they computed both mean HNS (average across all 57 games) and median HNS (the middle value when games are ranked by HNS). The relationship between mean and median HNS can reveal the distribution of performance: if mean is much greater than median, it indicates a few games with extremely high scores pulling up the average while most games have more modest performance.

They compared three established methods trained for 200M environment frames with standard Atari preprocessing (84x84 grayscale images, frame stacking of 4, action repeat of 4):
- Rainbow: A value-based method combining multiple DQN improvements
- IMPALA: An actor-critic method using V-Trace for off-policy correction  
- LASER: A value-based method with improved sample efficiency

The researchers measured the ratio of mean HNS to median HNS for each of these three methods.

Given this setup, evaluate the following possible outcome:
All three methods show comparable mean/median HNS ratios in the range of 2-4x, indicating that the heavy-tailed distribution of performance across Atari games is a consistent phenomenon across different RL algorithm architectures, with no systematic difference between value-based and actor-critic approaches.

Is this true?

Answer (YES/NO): NO